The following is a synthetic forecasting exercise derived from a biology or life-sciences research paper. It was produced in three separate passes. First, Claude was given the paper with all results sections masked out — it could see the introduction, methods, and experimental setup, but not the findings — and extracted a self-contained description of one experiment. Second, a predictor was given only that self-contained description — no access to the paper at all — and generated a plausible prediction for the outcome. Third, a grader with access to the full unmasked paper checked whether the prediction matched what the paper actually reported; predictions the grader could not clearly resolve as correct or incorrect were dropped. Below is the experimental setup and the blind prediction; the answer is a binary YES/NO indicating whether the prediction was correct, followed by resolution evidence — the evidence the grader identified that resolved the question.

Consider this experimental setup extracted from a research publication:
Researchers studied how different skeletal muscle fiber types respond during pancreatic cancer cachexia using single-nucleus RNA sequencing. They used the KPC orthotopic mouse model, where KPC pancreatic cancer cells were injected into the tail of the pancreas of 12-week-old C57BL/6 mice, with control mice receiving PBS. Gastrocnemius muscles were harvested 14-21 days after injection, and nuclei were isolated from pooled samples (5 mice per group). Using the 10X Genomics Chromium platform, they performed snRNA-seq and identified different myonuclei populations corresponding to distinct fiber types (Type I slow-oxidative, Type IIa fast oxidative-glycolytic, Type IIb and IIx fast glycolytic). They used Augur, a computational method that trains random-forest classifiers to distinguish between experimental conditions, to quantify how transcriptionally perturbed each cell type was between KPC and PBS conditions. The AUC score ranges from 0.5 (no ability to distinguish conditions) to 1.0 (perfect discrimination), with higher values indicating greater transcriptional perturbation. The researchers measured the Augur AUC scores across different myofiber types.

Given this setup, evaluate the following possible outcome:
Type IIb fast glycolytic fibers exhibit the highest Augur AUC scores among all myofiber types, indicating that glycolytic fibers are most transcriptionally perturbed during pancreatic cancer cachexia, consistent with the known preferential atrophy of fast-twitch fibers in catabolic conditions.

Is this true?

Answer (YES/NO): YES